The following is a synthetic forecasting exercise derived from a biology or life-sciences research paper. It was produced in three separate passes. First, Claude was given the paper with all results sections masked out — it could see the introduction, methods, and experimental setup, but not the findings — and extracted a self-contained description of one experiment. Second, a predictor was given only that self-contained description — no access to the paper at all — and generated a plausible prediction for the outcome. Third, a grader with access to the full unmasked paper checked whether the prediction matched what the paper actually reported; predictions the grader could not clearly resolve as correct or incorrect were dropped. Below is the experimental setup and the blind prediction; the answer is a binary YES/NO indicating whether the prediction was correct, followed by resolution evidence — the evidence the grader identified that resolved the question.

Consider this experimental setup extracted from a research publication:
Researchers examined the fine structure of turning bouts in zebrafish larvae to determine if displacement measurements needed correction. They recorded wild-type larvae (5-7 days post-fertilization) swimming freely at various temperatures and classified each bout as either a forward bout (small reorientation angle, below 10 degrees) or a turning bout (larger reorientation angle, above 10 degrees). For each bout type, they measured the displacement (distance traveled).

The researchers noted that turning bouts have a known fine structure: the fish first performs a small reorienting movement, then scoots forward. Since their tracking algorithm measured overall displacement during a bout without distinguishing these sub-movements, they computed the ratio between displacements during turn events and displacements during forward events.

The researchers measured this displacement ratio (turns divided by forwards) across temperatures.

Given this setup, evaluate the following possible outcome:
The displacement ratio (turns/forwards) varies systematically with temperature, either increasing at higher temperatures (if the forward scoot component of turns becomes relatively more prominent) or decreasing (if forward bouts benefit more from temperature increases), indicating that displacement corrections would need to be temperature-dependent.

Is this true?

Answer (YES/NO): NO